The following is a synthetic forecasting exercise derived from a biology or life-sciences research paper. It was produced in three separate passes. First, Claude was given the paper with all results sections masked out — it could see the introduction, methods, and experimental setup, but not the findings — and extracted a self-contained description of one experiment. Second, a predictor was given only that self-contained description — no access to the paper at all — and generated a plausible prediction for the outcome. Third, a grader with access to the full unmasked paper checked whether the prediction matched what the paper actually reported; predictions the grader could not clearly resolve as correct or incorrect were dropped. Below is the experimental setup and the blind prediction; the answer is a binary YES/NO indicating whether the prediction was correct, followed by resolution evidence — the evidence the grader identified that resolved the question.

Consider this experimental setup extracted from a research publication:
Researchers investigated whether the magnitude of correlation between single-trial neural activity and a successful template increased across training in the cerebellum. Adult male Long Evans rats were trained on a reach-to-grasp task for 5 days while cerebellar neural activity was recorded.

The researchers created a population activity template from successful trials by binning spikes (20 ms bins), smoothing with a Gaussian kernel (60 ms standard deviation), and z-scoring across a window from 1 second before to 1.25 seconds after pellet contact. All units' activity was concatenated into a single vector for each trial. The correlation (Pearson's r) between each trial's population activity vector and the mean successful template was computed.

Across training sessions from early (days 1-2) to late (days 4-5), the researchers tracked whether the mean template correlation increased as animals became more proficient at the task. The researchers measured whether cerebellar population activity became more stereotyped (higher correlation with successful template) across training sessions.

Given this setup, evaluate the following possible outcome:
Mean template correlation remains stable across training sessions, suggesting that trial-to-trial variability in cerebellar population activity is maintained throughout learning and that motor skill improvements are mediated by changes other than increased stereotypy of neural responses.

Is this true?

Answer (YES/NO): NO